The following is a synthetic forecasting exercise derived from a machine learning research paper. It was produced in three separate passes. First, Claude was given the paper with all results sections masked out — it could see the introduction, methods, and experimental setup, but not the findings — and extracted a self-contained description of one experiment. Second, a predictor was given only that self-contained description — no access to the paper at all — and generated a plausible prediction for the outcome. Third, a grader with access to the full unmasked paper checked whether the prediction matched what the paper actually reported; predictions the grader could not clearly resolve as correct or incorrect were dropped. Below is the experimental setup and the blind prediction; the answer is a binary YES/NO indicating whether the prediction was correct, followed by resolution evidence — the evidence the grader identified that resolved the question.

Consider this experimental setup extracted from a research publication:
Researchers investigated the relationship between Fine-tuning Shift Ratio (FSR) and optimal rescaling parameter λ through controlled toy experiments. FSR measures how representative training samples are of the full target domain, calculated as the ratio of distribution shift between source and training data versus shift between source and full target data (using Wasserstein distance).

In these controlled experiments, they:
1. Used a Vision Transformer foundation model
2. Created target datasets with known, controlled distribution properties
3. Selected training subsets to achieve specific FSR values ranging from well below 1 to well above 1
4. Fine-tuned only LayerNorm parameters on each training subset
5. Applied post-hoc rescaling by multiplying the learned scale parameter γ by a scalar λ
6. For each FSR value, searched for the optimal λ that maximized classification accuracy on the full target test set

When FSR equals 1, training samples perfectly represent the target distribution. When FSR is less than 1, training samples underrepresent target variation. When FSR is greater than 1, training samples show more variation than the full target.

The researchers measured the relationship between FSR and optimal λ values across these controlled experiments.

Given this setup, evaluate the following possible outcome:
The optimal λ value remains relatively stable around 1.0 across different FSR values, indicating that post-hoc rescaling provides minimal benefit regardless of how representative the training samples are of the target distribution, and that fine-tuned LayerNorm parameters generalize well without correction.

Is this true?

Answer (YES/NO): NO